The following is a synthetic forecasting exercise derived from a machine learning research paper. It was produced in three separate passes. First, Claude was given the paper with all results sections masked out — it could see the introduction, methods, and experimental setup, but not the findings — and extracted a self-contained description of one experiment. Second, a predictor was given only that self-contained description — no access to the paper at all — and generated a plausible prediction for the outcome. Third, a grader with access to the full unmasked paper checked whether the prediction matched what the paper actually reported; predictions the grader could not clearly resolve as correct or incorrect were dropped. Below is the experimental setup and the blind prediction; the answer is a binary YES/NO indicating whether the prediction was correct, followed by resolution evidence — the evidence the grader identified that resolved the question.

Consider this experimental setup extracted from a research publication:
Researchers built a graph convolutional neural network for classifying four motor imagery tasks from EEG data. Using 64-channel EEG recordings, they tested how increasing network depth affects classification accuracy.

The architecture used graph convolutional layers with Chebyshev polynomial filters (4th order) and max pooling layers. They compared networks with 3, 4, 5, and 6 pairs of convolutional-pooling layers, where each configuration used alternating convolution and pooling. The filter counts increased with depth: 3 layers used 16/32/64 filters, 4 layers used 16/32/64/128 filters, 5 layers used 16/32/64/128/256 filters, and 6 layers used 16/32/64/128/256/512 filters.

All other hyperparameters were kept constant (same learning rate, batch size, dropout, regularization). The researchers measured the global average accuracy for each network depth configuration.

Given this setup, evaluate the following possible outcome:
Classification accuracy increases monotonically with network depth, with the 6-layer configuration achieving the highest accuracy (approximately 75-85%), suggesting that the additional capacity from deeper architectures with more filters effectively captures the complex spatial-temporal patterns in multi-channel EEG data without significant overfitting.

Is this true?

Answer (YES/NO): NO